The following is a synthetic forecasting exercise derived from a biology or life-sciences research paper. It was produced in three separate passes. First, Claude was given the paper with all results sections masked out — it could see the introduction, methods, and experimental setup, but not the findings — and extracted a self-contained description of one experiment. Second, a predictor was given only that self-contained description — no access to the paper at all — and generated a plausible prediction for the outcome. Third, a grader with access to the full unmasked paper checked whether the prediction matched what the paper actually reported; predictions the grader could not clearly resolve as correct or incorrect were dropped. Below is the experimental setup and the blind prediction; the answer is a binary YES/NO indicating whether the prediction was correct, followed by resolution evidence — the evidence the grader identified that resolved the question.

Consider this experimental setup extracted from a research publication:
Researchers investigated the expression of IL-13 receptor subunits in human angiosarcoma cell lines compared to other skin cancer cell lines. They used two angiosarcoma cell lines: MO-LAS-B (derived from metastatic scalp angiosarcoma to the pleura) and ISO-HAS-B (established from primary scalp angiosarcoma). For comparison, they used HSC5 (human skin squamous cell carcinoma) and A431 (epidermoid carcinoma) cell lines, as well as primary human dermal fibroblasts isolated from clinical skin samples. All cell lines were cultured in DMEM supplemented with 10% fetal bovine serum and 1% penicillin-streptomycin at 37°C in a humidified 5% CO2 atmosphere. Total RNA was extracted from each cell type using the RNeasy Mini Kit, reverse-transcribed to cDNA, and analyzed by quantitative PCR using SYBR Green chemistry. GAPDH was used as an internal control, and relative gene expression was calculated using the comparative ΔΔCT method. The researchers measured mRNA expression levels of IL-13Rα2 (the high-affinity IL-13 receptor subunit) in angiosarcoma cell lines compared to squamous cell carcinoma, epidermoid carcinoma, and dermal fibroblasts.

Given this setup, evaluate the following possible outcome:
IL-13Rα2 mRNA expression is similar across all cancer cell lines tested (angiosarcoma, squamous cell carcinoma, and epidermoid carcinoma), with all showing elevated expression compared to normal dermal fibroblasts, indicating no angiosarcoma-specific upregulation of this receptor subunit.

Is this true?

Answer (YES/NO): NO